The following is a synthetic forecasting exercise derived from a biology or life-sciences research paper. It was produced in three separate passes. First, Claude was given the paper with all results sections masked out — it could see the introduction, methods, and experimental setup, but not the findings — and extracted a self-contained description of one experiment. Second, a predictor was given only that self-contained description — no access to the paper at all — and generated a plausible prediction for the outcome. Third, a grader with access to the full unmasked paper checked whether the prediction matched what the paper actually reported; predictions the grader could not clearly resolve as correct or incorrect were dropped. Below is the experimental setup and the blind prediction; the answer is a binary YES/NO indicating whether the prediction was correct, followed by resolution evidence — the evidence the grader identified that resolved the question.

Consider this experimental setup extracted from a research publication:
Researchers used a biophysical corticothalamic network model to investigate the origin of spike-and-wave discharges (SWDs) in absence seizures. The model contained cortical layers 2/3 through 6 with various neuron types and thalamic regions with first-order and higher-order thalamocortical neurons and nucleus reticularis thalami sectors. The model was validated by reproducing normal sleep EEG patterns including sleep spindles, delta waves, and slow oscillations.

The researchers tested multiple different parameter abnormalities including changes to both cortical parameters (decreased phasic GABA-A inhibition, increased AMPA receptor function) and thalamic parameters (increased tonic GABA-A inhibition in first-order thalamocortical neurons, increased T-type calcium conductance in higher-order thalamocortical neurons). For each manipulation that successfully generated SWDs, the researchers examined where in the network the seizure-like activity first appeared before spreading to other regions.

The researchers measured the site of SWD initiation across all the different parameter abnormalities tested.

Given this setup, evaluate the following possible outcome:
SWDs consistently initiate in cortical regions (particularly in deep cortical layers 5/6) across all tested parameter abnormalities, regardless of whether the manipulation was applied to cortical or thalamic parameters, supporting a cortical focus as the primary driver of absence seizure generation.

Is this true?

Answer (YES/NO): YES